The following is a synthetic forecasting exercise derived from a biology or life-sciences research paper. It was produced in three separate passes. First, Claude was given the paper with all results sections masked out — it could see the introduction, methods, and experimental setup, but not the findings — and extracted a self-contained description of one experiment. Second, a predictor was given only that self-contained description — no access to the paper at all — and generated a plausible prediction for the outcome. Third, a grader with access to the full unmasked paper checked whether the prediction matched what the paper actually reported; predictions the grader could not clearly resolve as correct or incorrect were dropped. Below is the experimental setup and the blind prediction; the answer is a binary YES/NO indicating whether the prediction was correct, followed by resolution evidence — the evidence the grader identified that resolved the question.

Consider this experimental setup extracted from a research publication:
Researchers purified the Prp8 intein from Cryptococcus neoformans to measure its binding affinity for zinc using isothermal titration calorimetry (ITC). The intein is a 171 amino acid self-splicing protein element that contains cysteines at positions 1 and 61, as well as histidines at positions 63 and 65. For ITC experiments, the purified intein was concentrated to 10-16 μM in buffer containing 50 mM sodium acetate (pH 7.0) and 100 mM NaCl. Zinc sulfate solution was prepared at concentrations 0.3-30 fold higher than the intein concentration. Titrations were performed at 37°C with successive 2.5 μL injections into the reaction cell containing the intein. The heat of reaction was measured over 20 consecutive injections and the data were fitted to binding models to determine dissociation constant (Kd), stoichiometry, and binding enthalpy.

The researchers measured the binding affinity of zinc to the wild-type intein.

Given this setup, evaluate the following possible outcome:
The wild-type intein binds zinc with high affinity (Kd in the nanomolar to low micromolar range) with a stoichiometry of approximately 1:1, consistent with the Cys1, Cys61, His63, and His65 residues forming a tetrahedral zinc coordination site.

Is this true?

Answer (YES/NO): YES